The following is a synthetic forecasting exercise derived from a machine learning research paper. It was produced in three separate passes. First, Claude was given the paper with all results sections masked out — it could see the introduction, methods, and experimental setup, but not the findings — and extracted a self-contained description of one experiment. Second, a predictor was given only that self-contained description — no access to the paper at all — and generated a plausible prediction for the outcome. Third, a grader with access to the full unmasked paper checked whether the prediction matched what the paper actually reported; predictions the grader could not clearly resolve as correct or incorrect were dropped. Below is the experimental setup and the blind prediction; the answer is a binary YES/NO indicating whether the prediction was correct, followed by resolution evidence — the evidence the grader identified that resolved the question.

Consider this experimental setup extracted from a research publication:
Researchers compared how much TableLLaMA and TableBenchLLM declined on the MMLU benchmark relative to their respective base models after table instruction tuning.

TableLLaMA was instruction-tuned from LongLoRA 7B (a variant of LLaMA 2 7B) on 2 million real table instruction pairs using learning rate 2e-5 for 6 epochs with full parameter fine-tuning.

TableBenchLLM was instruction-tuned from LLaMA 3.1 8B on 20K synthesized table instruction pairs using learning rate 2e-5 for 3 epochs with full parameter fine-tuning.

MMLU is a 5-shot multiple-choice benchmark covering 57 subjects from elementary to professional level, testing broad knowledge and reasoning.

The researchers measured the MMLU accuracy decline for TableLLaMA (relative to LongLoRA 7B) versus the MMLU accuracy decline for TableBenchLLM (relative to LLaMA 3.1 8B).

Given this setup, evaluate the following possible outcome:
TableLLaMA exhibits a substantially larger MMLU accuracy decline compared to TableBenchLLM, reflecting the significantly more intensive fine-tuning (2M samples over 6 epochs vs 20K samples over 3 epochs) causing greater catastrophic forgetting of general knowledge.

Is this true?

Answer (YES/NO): YES